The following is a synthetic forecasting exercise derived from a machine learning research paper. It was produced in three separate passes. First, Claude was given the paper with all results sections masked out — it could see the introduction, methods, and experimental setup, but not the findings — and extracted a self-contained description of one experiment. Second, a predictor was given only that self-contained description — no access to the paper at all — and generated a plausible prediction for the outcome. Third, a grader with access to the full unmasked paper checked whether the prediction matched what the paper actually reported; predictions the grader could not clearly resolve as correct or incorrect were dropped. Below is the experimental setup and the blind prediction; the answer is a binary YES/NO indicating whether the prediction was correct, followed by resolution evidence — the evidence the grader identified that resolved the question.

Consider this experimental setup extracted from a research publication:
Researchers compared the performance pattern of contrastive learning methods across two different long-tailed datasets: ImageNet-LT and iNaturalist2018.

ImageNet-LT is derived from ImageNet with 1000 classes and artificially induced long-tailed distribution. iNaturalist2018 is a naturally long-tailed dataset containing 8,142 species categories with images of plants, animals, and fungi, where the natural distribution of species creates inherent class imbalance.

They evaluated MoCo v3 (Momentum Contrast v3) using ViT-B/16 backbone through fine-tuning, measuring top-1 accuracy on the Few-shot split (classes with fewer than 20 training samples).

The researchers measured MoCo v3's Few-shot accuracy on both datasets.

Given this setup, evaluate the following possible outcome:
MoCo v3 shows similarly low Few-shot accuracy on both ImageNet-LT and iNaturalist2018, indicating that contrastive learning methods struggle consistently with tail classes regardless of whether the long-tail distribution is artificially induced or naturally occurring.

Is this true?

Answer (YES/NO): NO